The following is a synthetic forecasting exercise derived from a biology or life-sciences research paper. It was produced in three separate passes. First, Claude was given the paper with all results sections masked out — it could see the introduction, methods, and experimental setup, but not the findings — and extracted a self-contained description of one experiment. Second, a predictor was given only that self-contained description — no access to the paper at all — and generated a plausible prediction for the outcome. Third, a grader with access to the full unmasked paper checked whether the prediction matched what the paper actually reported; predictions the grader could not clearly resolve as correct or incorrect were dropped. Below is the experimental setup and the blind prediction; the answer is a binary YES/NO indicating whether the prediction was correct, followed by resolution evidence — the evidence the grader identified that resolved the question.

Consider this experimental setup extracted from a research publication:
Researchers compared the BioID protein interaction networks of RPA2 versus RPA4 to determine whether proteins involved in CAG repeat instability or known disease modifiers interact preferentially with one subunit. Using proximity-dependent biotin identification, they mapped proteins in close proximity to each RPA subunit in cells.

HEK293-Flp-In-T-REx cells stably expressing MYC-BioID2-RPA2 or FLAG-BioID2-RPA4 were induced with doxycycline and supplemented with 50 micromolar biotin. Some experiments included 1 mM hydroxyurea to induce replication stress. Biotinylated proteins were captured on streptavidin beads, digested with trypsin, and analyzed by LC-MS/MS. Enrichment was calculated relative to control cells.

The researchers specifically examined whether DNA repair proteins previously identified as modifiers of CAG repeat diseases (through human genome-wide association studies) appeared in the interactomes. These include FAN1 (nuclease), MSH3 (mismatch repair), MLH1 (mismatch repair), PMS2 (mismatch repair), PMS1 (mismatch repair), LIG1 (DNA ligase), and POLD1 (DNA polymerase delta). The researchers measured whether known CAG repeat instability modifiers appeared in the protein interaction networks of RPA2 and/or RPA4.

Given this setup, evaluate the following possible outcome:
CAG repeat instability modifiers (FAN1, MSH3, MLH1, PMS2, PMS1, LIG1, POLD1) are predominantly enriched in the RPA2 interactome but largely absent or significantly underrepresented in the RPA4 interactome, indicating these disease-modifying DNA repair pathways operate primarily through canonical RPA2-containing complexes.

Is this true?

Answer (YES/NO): NO